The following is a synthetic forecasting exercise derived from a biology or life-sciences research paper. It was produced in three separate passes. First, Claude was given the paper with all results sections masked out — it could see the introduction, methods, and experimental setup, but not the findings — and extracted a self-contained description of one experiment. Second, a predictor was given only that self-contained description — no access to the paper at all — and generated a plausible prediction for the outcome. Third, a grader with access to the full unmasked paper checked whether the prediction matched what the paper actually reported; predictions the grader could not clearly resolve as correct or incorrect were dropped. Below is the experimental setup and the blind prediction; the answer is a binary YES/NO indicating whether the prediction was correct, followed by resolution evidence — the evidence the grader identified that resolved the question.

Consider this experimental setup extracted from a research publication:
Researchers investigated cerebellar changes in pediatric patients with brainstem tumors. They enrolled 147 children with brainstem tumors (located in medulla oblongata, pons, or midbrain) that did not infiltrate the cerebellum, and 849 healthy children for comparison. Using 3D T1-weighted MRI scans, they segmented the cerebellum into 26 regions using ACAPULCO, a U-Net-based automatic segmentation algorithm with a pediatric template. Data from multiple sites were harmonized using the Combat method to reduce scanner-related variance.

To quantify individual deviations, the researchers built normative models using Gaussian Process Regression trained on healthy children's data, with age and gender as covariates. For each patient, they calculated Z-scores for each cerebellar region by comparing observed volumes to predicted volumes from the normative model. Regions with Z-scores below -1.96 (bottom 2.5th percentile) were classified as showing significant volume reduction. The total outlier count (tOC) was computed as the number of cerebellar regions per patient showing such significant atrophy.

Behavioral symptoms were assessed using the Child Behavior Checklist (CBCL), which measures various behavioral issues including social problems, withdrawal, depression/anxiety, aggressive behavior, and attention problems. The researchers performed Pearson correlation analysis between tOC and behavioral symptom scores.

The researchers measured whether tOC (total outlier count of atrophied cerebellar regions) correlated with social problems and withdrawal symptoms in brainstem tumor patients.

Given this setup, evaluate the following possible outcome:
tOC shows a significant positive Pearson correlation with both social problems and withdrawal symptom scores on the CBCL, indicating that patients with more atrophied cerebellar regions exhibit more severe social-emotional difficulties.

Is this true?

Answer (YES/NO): YES